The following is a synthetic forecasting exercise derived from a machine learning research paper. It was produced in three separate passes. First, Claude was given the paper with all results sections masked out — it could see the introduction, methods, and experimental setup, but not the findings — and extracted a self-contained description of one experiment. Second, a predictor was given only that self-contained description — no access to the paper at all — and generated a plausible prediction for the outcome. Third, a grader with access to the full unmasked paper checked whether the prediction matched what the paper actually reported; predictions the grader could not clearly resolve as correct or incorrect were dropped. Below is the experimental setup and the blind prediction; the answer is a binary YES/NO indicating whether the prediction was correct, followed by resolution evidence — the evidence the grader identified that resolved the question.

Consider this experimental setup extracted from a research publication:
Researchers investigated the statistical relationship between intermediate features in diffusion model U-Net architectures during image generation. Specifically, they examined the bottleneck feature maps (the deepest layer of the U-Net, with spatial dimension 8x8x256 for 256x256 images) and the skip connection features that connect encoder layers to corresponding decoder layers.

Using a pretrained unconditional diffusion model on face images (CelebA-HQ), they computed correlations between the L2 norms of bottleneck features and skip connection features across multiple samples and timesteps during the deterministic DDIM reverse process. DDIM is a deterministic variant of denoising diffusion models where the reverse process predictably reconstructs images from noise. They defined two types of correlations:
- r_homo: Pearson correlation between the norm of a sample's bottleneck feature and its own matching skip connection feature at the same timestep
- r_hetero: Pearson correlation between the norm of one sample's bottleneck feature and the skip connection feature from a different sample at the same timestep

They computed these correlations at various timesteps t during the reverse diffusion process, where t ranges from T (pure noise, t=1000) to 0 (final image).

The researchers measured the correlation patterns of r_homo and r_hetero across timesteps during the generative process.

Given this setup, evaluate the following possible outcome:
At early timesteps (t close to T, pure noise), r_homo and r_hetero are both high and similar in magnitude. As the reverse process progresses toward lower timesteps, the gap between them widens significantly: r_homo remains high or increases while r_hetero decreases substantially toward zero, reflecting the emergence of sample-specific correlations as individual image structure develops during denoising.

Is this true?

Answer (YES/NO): NO